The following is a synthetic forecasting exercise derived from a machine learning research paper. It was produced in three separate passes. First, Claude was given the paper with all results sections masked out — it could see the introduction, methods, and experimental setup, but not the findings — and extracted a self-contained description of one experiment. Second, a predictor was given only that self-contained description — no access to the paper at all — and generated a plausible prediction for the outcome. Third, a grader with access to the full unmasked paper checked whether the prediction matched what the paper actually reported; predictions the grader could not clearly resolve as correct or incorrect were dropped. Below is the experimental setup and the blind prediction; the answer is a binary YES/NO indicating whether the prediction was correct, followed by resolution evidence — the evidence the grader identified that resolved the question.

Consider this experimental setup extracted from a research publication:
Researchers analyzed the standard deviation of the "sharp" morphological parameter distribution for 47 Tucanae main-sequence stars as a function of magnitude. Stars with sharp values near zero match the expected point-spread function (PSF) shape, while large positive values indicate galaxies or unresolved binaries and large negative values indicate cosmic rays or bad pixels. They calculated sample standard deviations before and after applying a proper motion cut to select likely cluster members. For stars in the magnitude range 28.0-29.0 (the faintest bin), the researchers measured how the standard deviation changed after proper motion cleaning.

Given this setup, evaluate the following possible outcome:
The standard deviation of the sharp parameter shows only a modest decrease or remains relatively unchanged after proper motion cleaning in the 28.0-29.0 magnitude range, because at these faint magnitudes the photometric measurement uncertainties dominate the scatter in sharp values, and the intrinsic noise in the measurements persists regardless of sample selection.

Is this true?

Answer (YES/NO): NO